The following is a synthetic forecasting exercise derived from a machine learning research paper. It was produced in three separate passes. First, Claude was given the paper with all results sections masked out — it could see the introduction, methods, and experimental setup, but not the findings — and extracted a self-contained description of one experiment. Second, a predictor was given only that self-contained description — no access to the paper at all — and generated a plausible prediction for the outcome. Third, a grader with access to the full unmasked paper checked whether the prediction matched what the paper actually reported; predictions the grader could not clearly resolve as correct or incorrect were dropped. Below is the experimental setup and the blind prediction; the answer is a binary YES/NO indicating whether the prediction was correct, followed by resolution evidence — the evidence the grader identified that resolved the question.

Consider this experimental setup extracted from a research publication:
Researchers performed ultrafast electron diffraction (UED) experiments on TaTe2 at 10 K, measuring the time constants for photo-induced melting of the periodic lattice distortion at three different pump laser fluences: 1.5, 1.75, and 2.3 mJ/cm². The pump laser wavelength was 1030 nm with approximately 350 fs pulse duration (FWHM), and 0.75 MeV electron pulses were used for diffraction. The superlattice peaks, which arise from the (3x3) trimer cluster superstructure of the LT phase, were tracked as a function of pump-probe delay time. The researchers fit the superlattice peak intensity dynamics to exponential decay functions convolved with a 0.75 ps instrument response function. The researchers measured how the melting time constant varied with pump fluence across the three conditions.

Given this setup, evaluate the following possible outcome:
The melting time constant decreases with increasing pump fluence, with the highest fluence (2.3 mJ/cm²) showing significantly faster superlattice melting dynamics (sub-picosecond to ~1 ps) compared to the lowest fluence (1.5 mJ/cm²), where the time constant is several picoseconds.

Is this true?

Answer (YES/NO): NO